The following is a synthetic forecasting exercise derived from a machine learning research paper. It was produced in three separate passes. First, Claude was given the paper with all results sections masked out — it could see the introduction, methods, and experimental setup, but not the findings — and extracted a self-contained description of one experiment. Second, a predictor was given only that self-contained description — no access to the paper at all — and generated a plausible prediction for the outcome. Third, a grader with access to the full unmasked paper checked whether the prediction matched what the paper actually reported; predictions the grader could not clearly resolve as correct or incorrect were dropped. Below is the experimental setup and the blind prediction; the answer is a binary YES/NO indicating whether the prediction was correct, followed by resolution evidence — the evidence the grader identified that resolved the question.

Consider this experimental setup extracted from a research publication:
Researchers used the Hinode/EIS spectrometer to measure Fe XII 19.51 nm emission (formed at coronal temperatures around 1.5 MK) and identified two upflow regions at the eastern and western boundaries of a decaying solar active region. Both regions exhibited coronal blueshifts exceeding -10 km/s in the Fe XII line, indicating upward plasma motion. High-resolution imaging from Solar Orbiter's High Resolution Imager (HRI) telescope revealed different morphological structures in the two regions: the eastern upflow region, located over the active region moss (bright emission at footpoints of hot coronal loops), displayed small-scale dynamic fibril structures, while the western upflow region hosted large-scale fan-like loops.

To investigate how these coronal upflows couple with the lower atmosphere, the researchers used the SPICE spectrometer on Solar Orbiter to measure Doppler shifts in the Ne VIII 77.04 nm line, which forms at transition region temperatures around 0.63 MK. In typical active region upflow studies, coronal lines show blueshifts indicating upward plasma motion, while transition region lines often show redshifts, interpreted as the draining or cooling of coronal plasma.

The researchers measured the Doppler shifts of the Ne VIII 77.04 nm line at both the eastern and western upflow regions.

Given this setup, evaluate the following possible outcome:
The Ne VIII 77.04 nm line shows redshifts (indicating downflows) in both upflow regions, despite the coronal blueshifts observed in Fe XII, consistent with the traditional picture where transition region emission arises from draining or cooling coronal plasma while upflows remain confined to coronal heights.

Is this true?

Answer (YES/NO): NO